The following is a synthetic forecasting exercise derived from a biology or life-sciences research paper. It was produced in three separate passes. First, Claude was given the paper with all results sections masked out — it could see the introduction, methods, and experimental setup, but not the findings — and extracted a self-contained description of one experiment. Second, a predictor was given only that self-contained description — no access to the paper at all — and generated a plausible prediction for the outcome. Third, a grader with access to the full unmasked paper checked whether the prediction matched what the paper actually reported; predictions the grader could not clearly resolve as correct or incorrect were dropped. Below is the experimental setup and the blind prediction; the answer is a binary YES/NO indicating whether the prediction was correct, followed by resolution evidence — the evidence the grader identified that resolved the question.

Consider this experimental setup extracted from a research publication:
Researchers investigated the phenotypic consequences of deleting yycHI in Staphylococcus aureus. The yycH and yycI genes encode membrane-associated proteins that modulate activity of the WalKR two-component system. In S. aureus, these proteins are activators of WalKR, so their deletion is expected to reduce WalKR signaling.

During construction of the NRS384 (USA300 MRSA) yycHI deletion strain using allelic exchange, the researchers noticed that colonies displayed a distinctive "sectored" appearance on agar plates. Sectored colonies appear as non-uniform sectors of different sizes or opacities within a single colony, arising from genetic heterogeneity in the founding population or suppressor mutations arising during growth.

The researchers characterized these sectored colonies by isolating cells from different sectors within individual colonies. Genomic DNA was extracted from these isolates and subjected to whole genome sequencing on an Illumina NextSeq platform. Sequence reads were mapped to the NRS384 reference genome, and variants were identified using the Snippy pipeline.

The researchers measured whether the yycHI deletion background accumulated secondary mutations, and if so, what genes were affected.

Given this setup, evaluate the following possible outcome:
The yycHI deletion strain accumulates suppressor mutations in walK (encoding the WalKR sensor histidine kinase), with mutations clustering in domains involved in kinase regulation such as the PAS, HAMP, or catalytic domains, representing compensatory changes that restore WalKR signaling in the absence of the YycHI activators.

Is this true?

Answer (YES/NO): NO